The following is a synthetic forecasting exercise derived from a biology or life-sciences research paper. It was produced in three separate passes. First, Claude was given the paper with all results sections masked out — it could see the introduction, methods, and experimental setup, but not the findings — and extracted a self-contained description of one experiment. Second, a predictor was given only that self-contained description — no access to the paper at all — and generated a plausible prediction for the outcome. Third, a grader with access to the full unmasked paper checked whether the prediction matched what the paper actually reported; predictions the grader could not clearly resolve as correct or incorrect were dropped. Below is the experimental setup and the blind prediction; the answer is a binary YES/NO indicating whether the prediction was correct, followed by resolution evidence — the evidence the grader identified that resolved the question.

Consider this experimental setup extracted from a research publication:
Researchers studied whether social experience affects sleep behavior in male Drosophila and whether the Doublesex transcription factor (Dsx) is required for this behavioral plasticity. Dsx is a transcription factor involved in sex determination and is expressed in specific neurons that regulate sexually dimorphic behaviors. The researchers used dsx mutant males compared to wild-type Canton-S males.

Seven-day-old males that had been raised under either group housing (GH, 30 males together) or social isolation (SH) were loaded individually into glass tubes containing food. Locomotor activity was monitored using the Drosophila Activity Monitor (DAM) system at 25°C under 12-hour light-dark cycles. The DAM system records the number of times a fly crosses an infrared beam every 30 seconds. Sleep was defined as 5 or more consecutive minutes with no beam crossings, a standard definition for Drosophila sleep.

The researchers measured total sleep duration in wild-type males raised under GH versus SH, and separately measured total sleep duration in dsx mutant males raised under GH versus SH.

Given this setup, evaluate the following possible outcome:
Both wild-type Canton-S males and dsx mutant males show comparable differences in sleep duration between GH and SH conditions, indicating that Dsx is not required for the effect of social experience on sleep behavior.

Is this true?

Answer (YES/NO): NO